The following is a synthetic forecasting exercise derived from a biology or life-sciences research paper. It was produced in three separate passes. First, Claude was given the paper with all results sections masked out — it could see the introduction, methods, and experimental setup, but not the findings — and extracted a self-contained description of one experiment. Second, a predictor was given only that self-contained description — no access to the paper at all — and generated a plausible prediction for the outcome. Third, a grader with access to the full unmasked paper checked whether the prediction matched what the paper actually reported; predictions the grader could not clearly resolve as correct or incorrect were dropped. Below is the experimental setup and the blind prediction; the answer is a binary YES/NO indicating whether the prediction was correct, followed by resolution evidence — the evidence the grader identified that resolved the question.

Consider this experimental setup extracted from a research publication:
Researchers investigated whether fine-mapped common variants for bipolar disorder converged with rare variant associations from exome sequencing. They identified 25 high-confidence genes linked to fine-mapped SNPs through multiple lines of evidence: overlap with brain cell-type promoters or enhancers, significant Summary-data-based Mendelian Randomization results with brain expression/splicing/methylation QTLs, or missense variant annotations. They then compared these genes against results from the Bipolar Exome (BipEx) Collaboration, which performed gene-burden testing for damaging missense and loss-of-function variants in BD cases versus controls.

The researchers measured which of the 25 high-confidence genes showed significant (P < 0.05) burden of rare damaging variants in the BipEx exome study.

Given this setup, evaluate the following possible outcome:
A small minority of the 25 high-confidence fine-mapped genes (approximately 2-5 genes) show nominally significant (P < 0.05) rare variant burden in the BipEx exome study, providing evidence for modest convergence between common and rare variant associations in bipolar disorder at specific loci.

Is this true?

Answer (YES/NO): YES